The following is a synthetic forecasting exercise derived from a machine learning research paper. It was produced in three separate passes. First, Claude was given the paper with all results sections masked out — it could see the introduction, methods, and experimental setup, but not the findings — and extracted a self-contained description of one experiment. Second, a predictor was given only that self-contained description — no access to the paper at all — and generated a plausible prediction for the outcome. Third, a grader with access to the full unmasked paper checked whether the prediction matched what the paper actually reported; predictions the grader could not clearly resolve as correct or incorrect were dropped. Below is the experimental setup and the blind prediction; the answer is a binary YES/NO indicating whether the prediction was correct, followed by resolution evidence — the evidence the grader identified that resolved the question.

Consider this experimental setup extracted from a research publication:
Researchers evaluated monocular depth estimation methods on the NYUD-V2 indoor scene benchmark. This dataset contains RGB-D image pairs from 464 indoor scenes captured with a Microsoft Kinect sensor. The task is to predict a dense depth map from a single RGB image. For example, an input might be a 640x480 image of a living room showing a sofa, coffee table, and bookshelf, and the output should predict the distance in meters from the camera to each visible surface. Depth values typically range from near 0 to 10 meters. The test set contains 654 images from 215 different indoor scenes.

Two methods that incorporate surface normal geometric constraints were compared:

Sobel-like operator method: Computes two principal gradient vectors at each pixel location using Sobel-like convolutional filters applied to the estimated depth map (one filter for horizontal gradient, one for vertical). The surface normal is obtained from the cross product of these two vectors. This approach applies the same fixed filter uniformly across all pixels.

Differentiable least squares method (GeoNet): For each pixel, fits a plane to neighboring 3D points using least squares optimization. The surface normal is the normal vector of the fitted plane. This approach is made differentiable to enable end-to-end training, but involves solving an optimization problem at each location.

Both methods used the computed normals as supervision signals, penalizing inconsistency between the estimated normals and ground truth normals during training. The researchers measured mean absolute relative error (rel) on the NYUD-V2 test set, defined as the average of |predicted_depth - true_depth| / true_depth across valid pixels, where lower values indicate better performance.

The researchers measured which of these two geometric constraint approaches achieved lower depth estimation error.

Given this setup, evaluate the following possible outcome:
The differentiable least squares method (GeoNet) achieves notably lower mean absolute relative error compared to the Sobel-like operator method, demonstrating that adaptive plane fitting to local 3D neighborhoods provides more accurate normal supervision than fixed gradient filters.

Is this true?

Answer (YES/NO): NO